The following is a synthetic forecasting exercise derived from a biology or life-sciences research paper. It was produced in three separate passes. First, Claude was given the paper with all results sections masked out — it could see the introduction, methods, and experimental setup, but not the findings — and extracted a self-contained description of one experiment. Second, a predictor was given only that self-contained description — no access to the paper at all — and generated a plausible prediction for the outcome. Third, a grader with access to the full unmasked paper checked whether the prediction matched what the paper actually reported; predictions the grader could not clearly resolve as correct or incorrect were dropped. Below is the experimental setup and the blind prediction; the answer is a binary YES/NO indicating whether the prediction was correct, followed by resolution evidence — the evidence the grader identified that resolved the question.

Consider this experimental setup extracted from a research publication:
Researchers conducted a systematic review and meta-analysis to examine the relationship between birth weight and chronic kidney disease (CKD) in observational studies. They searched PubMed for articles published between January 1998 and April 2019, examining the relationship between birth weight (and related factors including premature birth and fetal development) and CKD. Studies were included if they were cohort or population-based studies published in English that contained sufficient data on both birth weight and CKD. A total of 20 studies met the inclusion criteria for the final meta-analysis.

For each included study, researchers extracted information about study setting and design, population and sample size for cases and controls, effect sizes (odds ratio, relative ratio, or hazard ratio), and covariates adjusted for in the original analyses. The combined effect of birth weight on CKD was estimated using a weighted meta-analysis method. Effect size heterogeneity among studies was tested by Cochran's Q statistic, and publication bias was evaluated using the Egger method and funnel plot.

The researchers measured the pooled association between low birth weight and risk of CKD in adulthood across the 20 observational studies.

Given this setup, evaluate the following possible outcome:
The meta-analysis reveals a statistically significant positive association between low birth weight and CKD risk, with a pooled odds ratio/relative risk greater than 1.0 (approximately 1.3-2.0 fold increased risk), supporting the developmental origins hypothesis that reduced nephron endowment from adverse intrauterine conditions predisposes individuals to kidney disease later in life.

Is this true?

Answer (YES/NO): YES